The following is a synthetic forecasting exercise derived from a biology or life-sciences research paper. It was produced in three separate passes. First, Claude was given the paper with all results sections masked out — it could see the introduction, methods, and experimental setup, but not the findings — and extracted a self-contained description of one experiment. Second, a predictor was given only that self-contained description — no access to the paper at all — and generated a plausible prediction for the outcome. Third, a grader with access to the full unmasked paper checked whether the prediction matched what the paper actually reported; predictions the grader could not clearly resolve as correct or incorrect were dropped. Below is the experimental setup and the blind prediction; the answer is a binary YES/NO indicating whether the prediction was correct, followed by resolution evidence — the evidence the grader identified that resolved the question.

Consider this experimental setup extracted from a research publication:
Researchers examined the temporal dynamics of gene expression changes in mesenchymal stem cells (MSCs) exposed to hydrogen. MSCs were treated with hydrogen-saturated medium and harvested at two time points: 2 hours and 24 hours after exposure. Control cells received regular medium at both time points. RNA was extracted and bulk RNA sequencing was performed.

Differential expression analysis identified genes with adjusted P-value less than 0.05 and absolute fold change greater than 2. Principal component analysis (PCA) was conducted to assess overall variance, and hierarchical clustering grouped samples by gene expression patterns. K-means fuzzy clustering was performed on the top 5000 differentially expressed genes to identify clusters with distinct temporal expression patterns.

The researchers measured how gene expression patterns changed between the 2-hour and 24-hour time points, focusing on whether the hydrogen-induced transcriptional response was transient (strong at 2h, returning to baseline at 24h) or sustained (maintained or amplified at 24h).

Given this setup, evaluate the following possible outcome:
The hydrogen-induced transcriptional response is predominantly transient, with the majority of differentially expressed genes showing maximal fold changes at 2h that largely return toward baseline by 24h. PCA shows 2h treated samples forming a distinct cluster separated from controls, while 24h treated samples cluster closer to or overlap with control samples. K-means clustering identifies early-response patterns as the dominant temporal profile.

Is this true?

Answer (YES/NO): NO